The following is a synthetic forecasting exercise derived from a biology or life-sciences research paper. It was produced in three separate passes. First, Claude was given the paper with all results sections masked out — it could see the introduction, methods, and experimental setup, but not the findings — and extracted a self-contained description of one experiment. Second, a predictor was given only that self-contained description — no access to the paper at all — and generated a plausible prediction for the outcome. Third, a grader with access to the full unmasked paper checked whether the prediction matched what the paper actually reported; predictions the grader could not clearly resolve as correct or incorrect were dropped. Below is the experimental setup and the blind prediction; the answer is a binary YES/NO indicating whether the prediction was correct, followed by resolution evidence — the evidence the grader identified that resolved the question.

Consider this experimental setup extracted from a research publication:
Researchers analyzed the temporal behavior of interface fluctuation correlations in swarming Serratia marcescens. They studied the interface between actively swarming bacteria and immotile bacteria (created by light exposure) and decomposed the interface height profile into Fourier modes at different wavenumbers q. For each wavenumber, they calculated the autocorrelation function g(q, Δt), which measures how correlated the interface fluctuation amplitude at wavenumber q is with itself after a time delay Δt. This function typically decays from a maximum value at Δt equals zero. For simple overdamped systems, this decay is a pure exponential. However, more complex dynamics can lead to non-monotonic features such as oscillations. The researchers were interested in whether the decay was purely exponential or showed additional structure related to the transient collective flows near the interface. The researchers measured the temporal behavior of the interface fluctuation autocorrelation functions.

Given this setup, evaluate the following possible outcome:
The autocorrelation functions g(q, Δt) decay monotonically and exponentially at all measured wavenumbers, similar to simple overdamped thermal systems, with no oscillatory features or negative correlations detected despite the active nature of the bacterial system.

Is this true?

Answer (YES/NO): NO